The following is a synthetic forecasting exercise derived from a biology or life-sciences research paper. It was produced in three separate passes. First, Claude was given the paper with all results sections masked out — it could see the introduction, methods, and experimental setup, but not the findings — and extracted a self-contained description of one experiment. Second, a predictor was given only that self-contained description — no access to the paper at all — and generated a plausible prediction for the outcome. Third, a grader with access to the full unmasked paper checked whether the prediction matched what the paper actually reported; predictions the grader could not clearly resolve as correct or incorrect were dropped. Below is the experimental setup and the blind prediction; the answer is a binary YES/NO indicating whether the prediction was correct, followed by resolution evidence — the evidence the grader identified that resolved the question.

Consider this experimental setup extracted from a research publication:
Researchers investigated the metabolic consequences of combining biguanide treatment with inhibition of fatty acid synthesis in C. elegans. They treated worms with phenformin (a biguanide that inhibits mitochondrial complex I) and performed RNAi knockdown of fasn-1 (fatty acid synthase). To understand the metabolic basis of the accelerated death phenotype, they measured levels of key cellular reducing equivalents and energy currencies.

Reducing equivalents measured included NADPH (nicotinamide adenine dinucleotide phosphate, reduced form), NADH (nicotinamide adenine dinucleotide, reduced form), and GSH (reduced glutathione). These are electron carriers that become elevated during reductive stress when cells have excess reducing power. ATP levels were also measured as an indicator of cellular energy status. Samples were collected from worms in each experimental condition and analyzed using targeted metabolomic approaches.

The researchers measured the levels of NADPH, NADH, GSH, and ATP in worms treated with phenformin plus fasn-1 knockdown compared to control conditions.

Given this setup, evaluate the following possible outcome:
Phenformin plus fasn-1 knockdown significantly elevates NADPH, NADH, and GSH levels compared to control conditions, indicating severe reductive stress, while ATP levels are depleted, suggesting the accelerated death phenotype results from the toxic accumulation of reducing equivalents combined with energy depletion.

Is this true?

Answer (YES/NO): YES